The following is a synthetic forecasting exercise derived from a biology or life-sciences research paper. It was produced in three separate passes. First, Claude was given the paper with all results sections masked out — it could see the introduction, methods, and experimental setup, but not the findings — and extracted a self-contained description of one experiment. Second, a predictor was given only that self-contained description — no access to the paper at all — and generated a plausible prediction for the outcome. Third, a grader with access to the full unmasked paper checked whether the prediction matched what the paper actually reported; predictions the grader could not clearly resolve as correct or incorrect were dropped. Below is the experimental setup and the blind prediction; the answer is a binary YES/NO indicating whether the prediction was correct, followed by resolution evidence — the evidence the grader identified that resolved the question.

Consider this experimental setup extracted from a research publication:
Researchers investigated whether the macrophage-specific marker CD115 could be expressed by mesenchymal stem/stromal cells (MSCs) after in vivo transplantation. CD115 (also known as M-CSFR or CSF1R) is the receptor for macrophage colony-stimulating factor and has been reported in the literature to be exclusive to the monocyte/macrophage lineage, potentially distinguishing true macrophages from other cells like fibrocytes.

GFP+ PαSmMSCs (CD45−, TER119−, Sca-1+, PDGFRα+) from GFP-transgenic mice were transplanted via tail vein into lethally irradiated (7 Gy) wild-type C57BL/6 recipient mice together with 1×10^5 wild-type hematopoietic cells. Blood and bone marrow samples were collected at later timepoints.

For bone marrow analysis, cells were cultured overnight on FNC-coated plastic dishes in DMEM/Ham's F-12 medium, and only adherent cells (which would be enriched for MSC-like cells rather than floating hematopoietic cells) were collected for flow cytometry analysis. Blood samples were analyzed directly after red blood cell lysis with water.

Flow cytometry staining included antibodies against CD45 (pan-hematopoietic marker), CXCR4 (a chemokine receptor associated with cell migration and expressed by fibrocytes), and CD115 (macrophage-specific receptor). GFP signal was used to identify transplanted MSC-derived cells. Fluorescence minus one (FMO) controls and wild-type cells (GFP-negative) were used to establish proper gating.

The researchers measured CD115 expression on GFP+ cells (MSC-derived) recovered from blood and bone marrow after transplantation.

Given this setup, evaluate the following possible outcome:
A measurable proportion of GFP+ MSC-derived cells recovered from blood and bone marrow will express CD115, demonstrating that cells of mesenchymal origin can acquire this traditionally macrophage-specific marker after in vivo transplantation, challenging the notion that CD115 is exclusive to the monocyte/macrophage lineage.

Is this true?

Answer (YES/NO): YES